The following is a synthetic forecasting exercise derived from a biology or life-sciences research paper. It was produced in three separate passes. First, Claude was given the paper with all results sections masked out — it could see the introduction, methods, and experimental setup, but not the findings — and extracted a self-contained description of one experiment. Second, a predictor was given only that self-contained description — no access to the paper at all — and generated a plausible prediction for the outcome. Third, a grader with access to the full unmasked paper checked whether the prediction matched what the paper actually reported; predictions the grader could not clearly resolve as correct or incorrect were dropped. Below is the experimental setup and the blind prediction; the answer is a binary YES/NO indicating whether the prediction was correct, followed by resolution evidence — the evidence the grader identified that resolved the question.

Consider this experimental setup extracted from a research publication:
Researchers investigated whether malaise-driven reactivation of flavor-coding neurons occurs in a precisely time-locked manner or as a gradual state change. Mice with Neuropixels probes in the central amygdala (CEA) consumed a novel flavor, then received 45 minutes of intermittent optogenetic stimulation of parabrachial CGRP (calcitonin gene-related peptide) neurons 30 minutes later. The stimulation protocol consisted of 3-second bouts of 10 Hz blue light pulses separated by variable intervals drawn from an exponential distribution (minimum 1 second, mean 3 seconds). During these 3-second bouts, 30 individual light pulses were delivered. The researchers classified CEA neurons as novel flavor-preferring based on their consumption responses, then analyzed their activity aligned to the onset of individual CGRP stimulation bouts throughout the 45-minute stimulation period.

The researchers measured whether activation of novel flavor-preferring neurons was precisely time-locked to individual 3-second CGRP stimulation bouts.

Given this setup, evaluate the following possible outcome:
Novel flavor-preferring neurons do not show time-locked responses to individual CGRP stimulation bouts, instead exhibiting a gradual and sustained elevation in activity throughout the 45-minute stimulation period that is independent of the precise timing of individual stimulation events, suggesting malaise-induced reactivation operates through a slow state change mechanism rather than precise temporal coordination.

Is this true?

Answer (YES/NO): NO